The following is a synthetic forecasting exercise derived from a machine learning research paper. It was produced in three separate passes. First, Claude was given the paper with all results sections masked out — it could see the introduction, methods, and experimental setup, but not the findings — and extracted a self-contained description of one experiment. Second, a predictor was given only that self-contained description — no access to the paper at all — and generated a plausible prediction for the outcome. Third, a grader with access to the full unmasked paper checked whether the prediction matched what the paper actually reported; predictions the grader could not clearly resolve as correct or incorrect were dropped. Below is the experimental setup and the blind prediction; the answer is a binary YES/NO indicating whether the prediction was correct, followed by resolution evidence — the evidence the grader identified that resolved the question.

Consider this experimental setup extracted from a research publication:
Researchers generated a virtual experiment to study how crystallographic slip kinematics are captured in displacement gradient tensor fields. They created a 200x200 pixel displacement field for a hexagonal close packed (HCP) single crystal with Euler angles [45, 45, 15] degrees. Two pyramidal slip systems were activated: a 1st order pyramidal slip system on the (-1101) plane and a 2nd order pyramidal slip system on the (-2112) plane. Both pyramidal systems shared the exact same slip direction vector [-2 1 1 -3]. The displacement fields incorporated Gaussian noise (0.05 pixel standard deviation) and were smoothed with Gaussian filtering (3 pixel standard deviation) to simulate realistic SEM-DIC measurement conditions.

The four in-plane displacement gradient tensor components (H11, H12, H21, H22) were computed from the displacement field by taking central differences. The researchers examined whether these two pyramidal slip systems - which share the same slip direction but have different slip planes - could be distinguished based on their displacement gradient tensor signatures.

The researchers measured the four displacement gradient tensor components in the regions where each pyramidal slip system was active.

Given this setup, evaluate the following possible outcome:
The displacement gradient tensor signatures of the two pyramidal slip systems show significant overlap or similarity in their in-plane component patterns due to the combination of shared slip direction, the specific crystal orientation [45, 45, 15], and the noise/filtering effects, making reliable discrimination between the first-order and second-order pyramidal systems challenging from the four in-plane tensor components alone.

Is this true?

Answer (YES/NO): NO